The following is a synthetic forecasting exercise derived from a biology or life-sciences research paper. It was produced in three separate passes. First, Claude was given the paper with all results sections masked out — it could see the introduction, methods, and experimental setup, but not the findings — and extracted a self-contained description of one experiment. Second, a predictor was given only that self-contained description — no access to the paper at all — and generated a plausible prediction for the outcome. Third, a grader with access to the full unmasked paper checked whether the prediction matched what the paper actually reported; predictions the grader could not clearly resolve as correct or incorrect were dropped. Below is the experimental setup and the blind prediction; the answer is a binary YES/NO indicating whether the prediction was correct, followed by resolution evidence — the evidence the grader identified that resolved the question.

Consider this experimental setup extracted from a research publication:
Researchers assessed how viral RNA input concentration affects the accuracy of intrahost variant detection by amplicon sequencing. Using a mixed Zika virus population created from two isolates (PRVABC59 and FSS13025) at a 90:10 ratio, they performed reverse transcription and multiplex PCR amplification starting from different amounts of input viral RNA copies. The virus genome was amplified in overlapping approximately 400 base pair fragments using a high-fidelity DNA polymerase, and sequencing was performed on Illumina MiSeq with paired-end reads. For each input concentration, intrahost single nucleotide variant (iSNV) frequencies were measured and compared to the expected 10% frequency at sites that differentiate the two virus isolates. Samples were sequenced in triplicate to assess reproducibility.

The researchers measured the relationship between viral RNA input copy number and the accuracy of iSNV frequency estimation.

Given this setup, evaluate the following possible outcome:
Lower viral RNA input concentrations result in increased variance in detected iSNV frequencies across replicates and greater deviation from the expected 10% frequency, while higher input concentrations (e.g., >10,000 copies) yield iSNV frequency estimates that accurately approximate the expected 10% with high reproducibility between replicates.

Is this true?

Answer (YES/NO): YES